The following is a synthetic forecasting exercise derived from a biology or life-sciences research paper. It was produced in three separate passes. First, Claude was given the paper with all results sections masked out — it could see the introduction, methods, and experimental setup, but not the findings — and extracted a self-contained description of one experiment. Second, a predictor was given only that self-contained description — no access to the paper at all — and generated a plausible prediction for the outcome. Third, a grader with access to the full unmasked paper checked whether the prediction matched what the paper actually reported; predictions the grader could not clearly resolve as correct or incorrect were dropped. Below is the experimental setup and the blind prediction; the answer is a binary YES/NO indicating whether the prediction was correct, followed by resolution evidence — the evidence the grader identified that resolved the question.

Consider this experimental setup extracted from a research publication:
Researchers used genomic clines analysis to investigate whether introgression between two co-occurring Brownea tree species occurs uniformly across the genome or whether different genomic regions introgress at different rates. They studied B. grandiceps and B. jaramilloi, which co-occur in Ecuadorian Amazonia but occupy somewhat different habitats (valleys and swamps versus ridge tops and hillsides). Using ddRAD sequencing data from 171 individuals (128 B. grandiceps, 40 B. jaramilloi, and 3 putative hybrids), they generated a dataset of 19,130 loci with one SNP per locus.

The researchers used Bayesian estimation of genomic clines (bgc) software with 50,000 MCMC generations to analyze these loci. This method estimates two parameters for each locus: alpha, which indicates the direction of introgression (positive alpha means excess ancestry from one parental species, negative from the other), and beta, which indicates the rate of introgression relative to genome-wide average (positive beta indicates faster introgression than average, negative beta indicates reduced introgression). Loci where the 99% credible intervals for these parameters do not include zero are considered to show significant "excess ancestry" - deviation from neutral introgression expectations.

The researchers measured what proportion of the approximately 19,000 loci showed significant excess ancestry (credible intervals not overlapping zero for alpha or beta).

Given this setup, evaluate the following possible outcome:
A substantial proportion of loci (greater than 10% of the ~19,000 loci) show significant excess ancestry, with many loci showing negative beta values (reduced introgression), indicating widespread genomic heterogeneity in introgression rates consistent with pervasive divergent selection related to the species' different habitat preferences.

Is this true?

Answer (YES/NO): NO